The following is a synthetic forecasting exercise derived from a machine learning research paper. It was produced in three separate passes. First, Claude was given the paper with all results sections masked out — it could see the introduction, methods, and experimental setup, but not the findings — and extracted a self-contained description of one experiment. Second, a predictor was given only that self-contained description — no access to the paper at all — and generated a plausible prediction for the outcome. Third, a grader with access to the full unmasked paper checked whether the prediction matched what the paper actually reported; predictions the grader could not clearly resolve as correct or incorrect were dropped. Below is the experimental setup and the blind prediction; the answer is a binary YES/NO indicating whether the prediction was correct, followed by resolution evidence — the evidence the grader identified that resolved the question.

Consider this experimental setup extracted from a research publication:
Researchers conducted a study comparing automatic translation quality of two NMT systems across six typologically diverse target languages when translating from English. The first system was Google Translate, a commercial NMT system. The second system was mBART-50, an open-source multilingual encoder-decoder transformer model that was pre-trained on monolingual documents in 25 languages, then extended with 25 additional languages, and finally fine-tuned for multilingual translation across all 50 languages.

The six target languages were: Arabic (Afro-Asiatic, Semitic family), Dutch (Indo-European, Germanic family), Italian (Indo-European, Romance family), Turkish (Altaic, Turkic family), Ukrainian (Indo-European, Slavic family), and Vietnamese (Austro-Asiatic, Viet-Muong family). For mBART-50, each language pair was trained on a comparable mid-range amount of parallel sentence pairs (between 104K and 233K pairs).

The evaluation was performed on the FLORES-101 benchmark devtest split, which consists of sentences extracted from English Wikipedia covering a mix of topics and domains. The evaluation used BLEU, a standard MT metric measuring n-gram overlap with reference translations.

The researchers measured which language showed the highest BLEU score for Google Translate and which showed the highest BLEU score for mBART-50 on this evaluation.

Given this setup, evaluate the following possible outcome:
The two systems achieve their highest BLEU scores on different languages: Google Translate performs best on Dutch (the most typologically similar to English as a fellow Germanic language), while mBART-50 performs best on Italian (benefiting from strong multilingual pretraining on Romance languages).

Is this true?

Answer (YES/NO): NO